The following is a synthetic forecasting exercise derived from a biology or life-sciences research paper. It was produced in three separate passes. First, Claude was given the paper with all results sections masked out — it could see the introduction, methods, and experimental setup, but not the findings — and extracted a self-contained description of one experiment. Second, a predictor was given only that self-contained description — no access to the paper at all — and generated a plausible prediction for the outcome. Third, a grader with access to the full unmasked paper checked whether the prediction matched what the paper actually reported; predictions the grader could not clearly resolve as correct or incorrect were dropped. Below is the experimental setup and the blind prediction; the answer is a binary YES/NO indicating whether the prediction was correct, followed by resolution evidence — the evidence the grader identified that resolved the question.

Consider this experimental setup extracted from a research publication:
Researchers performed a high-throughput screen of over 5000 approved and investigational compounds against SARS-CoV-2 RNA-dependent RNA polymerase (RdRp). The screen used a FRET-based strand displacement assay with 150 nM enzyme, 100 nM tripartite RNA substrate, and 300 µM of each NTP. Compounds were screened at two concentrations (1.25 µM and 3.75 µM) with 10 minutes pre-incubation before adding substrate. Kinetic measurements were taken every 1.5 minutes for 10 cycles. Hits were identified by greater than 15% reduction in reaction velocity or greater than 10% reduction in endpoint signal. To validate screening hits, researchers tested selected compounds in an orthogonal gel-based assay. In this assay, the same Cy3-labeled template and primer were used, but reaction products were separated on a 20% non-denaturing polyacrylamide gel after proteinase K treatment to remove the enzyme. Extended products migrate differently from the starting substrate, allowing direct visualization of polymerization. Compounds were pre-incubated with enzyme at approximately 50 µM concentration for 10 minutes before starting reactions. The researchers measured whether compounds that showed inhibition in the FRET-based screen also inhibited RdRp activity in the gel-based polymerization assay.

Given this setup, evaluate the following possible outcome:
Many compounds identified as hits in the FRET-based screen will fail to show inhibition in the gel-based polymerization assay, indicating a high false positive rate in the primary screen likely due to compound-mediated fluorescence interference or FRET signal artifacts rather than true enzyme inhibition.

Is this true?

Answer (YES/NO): NO